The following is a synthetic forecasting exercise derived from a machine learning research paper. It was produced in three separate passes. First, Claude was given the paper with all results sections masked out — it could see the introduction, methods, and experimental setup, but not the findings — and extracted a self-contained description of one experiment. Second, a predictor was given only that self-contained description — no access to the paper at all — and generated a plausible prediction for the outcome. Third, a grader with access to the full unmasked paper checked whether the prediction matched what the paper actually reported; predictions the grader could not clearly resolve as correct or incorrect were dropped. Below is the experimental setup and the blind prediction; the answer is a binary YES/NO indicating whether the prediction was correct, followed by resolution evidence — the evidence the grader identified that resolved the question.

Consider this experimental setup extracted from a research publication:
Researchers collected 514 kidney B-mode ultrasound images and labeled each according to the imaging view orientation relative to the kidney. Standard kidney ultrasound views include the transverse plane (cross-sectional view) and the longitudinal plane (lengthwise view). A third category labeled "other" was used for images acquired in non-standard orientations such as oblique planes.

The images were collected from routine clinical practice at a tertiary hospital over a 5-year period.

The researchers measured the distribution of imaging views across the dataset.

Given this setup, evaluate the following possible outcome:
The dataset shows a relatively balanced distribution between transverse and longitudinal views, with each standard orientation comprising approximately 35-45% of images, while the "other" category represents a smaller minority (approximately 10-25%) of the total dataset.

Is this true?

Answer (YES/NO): NO